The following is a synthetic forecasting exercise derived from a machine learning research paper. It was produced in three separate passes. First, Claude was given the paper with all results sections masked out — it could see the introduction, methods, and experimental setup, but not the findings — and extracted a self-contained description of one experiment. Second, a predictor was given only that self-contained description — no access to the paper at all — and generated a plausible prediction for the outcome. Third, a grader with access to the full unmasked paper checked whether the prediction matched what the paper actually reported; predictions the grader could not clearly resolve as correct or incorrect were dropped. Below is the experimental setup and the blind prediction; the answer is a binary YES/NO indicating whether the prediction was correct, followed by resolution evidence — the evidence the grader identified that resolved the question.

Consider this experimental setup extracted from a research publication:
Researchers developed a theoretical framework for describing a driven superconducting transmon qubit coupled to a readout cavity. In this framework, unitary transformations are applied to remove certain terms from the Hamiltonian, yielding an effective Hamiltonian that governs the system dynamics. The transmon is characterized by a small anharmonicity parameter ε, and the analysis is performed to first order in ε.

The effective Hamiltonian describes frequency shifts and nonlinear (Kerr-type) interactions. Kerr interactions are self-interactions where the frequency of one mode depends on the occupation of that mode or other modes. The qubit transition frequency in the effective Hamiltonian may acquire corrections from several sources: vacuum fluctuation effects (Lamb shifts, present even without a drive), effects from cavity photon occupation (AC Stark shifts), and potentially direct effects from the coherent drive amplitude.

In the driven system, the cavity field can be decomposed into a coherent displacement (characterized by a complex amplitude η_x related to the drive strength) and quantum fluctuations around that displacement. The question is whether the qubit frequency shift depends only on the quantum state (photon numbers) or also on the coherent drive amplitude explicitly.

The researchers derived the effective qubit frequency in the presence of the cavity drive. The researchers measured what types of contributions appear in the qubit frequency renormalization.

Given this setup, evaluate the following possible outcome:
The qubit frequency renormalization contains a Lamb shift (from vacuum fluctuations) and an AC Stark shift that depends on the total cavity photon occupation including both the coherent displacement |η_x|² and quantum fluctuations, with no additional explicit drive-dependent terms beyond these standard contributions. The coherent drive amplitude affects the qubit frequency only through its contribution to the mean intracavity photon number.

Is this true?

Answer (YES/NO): NO